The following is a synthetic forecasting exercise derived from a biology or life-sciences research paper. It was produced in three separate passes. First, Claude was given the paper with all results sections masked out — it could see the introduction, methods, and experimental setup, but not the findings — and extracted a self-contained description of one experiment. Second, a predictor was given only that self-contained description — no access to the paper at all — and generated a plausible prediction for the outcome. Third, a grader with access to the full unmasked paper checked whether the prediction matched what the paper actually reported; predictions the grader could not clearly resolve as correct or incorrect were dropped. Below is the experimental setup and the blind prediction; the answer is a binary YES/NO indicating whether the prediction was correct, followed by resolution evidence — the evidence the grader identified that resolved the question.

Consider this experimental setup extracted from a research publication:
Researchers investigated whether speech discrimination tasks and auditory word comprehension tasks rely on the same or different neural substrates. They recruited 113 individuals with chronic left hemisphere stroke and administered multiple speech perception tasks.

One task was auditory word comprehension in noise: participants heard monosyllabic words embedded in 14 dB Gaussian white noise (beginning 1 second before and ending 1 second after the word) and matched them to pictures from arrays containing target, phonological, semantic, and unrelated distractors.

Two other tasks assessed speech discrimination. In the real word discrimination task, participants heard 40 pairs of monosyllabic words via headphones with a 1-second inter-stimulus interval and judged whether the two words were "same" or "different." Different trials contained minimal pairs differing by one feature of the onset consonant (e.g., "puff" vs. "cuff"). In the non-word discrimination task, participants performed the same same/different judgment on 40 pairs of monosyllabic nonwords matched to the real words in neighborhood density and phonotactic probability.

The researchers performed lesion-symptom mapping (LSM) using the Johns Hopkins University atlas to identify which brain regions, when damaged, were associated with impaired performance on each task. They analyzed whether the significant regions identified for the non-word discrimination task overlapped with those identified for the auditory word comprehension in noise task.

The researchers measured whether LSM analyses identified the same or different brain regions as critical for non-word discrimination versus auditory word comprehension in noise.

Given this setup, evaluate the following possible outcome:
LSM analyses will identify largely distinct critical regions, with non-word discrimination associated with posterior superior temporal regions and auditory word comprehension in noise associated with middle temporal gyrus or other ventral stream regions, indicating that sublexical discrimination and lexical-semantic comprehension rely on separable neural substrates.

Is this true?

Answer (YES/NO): NO